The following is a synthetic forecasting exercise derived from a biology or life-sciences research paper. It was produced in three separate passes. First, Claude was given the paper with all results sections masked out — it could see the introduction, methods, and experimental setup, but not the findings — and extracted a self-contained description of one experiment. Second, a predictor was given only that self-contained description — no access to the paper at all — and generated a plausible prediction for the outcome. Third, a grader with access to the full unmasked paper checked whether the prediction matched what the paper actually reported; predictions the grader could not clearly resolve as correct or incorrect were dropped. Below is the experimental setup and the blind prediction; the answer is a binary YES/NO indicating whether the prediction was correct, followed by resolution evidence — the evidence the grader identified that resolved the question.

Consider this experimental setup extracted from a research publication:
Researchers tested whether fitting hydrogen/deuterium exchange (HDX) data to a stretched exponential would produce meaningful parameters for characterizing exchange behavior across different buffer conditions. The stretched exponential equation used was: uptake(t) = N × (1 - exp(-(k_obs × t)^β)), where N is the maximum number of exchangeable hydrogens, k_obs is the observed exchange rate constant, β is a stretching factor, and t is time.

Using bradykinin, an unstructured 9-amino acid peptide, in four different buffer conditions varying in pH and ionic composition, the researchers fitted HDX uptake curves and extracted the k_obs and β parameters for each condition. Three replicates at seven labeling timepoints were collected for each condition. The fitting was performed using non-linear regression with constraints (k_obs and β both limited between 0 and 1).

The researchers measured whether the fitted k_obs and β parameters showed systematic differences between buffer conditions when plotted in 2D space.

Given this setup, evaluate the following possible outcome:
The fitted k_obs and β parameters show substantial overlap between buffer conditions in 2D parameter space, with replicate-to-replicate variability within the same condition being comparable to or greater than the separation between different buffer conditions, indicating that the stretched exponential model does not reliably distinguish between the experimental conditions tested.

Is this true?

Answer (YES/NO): NO